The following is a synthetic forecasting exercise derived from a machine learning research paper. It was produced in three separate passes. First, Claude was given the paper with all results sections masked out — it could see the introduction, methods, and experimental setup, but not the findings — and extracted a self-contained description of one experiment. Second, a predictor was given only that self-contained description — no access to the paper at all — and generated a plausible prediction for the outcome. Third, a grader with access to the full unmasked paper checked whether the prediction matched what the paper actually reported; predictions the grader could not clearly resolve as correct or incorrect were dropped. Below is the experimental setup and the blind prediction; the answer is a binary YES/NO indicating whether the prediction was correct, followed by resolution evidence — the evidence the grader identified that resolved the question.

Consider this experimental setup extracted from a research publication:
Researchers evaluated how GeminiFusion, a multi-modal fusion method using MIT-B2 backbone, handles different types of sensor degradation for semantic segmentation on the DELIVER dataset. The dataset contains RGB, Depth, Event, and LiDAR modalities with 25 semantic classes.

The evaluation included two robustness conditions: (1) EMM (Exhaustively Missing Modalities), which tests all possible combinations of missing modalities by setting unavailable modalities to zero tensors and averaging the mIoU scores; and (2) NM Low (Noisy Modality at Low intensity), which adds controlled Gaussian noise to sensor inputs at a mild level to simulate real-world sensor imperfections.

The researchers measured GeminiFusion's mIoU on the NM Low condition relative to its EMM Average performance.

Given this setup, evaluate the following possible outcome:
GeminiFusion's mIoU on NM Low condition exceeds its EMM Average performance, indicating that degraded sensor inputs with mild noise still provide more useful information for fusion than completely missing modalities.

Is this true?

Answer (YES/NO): NO